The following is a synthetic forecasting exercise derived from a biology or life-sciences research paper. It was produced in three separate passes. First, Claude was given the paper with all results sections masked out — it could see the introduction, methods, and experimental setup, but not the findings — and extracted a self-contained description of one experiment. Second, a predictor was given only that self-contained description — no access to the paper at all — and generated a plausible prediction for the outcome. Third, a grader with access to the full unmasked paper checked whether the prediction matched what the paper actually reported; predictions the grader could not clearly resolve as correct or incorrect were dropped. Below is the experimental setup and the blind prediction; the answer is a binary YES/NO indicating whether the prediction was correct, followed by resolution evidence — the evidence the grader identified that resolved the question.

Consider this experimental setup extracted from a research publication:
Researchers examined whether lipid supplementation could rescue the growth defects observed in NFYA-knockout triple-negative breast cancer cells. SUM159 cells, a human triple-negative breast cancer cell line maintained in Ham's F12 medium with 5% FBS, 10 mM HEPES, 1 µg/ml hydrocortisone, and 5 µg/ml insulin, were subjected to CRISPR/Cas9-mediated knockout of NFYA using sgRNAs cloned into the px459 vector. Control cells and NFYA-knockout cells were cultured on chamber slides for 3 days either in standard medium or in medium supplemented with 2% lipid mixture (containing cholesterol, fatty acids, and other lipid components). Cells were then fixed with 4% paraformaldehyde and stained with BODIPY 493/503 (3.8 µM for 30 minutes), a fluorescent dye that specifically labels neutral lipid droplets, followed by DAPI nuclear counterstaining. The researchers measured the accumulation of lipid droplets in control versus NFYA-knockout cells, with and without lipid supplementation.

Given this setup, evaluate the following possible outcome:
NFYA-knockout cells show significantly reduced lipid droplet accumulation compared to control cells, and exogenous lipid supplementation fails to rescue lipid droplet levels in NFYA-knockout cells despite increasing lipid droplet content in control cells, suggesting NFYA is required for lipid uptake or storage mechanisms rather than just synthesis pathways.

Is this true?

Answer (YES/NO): NO